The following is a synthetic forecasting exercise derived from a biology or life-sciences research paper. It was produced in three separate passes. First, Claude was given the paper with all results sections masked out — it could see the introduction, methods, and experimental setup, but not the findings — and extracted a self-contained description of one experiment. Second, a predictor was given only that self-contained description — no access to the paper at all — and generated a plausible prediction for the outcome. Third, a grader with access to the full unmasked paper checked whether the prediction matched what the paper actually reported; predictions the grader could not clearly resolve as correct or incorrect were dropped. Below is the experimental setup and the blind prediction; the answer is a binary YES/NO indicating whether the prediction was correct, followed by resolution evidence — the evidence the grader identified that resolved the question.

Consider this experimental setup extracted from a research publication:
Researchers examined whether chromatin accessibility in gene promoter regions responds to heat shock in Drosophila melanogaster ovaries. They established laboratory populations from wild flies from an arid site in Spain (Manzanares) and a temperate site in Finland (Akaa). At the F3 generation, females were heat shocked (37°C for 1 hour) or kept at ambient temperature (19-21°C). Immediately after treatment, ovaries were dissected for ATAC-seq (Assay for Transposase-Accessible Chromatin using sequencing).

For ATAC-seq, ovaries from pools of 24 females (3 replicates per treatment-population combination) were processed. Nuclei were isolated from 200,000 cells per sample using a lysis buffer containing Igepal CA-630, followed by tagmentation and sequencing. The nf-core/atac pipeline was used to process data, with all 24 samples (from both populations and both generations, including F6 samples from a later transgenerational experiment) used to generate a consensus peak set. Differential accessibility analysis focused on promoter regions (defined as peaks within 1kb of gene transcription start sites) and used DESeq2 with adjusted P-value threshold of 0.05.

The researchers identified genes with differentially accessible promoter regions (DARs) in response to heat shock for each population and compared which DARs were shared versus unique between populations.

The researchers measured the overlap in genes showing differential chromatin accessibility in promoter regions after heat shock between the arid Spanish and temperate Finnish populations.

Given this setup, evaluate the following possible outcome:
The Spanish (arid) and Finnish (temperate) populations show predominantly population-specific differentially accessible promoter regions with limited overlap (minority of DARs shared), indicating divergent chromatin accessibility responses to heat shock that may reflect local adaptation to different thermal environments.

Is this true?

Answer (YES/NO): YES